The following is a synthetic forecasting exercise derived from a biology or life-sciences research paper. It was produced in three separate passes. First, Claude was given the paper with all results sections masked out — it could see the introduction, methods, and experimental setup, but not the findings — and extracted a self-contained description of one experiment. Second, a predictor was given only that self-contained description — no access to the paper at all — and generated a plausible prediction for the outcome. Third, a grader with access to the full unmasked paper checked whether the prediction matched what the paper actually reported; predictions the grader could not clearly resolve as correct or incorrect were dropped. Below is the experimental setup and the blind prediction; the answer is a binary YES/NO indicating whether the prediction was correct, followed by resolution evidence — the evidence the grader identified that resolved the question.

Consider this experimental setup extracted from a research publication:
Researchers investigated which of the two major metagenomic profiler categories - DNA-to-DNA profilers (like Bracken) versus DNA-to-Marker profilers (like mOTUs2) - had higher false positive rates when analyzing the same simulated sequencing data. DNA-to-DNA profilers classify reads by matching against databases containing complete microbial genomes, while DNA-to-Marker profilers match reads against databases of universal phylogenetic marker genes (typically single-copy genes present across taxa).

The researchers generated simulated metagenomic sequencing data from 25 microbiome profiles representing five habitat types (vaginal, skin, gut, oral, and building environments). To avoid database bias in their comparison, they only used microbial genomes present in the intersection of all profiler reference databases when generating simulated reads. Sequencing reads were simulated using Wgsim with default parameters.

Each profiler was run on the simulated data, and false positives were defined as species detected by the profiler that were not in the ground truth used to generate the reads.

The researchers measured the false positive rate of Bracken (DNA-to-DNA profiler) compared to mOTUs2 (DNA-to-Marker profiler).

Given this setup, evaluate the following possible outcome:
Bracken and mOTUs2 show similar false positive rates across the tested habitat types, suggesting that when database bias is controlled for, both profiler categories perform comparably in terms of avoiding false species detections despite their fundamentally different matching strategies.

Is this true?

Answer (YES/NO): NO